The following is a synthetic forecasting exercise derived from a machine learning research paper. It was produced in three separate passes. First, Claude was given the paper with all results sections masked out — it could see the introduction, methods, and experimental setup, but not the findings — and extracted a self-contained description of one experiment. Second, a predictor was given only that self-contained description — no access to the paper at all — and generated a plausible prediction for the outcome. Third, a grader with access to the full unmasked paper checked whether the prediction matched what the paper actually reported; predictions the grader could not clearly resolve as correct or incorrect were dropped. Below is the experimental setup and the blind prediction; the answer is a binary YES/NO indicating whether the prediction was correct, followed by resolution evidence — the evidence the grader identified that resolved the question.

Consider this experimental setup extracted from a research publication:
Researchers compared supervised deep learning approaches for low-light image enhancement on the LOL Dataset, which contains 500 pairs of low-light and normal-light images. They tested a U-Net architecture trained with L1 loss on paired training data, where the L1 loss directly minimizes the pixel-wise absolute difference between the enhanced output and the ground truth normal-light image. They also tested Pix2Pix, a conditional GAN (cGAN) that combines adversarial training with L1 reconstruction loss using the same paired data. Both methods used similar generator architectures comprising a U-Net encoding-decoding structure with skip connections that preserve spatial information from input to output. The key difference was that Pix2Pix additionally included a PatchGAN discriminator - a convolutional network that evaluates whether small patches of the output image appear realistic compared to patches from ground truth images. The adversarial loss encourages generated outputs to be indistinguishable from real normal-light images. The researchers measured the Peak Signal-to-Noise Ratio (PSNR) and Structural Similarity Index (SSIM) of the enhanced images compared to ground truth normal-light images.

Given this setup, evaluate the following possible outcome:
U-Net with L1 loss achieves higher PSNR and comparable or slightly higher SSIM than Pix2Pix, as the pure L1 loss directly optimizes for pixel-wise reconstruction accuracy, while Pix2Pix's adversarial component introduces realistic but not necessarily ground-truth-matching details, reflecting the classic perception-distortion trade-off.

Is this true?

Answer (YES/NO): YES